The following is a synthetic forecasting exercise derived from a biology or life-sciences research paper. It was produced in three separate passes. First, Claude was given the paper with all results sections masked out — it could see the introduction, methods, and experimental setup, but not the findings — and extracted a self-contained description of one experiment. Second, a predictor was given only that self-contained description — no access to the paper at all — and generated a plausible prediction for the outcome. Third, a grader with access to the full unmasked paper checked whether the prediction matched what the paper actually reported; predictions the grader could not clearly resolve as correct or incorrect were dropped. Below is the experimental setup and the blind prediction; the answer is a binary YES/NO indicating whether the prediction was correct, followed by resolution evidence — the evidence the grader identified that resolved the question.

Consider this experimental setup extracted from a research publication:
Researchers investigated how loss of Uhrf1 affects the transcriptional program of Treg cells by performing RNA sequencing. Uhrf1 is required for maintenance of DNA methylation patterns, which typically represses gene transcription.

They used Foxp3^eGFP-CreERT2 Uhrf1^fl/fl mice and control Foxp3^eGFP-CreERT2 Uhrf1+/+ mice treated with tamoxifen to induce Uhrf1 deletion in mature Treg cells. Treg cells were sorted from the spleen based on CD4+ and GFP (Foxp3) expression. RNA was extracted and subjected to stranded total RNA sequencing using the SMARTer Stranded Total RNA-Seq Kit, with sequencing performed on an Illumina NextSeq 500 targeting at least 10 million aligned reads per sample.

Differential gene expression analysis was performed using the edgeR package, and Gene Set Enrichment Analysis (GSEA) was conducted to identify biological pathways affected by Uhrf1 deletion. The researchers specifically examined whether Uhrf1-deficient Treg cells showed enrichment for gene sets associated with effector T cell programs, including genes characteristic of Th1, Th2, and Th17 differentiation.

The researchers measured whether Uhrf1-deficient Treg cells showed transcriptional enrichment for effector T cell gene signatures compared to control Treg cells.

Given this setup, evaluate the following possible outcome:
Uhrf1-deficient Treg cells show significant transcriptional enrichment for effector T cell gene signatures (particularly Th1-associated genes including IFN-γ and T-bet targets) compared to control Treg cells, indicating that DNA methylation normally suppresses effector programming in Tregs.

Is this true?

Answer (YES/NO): YES